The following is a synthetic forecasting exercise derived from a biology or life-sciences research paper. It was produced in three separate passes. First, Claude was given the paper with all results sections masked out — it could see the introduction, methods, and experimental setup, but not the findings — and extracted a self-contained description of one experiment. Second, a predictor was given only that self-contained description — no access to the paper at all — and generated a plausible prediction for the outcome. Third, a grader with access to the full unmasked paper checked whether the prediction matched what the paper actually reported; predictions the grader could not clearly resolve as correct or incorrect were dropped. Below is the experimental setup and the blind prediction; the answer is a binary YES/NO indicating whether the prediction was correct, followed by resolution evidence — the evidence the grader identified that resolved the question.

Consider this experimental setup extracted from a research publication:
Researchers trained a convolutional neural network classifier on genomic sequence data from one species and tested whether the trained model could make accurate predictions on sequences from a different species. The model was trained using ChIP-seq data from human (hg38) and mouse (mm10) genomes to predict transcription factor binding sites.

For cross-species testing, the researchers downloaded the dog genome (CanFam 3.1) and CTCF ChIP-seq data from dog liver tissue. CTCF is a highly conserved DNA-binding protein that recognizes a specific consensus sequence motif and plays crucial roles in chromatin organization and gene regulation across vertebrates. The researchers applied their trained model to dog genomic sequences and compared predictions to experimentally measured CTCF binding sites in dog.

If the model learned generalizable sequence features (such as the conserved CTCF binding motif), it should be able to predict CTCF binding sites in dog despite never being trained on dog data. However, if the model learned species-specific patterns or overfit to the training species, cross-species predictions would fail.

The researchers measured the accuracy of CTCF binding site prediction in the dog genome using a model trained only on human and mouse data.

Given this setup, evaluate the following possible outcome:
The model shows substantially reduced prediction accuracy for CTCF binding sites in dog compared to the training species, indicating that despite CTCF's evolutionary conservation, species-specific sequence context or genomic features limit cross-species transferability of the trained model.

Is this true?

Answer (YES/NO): NO